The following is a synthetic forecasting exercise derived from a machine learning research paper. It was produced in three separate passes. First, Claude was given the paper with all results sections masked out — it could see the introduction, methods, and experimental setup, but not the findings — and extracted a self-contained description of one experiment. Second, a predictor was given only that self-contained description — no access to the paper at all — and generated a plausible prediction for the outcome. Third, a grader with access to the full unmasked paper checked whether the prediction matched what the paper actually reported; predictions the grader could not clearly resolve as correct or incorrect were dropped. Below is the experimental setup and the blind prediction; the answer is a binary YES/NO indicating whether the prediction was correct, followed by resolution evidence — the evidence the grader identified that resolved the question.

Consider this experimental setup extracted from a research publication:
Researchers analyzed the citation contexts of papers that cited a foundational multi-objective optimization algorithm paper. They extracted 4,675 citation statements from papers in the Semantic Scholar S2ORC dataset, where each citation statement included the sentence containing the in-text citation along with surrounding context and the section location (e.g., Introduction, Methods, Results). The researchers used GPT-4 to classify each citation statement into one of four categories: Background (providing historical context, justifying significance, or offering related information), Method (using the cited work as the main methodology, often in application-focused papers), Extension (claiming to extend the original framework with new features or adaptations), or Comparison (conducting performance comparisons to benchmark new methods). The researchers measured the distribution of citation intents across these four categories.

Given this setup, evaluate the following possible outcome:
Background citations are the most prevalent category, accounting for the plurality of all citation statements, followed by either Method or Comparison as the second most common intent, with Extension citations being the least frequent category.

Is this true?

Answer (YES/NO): NO